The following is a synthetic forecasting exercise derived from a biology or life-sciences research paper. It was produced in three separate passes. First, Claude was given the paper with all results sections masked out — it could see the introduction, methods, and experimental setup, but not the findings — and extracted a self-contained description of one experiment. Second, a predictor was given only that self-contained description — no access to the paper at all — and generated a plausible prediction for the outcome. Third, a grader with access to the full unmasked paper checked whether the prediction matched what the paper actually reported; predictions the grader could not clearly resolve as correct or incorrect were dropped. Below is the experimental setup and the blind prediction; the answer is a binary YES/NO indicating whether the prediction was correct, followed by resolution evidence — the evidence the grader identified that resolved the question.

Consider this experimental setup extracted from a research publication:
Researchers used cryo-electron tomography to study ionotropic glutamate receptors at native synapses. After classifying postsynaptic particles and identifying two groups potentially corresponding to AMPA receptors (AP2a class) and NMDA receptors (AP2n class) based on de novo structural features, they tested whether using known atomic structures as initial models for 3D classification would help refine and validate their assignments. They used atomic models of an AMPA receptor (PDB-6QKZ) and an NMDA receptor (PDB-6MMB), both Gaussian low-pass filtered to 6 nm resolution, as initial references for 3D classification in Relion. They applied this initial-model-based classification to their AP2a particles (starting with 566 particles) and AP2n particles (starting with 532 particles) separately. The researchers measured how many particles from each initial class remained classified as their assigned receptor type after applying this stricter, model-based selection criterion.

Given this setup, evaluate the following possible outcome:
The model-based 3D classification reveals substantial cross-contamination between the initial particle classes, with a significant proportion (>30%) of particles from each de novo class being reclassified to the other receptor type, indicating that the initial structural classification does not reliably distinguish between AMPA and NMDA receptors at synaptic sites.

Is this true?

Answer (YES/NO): NO